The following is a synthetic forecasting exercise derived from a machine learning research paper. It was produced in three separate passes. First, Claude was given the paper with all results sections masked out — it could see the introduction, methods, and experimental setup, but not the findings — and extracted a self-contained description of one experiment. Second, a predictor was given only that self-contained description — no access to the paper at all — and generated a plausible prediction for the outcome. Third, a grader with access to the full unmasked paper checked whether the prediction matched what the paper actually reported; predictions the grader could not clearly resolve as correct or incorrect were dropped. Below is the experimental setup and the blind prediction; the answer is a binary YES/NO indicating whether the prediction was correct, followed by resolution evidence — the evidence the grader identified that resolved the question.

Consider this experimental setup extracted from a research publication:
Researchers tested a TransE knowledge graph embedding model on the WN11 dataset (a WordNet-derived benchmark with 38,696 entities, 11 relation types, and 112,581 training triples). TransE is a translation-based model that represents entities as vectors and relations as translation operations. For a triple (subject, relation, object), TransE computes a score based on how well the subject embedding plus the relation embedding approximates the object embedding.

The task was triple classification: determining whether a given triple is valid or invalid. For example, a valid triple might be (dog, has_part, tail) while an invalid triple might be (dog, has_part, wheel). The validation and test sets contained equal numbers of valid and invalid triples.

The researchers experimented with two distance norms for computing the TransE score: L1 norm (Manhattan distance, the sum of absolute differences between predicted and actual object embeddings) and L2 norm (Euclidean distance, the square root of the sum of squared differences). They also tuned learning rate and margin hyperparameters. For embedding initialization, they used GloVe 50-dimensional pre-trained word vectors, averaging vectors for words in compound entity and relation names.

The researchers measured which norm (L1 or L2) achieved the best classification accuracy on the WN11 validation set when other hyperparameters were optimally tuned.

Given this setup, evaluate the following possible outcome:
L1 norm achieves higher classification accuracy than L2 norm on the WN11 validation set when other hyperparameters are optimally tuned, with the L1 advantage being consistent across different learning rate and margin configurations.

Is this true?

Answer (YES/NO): NO